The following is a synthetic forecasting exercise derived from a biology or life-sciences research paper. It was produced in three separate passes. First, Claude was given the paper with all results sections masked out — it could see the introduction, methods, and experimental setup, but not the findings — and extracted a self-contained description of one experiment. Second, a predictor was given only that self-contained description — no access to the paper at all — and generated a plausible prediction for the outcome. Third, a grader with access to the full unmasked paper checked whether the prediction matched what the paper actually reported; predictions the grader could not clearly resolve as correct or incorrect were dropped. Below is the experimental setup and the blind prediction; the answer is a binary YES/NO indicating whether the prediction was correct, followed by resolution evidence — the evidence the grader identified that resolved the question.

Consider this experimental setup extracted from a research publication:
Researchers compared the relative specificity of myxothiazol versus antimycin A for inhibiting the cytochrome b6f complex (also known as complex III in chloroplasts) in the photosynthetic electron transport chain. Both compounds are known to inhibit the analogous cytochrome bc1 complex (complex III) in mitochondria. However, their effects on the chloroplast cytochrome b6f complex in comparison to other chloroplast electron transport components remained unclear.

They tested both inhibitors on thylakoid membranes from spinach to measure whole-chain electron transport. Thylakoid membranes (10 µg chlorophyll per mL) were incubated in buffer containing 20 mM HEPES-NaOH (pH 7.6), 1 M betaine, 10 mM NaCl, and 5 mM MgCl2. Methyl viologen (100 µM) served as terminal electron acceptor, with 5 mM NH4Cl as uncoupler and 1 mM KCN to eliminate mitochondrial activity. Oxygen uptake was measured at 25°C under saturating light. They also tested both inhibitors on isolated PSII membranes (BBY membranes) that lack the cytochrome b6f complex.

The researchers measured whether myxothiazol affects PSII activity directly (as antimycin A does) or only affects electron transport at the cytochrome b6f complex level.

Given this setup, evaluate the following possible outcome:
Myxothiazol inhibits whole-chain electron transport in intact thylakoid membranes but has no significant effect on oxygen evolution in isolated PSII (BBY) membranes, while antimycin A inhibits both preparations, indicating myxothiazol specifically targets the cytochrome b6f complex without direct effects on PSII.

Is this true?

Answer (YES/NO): NO